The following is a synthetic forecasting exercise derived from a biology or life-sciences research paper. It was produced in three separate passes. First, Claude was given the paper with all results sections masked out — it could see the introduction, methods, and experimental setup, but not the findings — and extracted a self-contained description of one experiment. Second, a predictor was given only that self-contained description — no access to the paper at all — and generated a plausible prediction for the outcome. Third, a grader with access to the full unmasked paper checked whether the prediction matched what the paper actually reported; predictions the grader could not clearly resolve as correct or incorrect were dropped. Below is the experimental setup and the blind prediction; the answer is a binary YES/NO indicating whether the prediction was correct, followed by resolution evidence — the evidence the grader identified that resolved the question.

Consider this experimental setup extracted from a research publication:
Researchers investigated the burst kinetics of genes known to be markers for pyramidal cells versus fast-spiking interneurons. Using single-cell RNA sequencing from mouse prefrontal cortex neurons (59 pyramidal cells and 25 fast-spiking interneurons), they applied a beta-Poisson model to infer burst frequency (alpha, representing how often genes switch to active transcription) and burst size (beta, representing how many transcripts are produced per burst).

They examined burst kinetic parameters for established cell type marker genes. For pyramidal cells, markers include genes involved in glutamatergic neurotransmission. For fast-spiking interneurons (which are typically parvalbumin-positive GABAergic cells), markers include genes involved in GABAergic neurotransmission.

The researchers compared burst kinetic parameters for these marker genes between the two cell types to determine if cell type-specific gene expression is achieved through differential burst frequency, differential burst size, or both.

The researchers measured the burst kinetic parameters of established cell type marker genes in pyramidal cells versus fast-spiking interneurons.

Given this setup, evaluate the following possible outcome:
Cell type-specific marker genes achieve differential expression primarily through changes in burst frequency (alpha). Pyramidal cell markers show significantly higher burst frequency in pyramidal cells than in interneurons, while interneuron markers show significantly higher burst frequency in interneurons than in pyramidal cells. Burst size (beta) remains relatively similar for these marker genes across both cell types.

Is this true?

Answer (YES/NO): NO